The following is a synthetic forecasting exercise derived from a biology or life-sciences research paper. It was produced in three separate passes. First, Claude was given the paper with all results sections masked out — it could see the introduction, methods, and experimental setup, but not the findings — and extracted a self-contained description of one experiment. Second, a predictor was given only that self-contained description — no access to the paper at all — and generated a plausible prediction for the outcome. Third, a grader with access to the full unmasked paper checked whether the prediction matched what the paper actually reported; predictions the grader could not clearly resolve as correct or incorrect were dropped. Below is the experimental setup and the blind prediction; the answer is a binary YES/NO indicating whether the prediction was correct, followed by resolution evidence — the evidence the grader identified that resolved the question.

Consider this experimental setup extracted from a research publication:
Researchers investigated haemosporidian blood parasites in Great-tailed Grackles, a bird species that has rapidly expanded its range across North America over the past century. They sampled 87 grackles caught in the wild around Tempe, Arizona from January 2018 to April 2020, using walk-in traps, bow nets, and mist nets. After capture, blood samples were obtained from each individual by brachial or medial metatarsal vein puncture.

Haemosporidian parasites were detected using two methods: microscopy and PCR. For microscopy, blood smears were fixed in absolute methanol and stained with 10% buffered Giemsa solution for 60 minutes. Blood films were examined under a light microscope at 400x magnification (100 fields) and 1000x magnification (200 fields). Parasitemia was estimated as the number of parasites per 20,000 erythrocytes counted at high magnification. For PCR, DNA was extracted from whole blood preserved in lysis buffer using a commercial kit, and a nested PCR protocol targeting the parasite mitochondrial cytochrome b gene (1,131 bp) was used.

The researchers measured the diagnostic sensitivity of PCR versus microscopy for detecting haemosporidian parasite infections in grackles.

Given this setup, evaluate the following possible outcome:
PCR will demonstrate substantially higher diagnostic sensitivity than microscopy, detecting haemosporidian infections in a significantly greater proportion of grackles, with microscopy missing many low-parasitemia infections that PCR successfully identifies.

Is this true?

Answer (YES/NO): YES